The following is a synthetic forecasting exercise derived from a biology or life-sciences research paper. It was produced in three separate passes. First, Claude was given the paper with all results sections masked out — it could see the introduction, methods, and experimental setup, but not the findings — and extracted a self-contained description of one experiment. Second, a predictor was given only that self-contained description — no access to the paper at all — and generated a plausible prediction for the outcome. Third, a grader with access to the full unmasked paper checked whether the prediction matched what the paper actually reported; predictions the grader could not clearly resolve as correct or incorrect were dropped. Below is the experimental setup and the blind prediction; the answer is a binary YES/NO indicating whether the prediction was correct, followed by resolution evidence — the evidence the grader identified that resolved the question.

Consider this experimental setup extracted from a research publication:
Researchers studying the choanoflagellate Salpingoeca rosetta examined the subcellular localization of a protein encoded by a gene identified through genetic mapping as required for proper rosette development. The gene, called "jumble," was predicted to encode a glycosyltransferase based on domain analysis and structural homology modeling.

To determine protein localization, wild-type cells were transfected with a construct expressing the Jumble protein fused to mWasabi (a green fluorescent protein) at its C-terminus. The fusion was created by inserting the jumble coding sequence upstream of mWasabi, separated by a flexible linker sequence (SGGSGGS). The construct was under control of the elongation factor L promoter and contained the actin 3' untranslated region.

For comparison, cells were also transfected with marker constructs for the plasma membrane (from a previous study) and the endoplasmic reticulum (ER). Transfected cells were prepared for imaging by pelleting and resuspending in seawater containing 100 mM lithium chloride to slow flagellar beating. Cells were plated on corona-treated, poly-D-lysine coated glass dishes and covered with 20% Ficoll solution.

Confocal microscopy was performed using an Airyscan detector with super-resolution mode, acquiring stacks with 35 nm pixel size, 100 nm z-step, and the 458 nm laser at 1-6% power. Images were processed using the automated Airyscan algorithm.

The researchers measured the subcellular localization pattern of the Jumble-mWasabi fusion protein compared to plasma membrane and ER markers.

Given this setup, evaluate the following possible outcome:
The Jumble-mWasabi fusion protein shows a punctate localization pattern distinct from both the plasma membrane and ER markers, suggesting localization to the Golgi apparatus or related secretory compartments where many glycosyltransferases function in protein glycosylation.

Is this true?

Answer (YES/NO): YES